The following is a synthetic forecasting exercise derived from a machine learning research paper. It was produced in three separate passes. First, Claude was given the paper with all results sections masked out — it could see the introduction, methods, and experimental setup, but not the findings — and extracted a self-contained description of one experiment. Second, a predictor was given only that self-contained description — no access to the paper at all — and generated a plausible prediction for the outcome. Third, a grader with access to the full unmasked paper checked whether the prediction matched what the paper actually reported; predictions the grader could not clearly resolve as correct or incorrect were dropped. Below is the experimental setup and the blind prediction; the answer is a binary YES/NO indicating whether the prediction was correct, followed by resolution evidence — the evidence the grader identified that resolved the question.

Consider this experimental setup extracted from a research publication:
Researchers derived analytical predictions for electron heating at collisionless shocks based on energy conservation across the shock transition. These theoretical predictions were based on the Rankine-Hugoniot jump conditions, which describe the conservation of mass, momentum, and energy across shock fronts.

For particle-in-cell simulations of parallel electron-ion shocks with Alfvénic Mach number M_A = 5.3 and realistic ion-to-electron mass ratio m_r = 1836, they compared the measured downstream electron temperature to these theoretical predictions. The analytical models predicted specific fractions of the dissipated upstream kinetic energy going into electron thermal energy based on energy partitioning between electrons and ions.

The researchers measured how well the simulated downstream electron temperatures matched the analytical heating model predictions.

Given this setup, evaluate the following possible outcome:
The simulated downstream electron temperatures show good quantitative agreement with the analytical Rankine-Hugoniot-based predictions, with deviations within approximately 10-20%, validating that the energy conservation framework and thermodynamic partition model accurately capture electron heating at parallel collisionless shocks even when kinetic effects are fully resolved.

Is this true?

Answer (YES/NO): NO